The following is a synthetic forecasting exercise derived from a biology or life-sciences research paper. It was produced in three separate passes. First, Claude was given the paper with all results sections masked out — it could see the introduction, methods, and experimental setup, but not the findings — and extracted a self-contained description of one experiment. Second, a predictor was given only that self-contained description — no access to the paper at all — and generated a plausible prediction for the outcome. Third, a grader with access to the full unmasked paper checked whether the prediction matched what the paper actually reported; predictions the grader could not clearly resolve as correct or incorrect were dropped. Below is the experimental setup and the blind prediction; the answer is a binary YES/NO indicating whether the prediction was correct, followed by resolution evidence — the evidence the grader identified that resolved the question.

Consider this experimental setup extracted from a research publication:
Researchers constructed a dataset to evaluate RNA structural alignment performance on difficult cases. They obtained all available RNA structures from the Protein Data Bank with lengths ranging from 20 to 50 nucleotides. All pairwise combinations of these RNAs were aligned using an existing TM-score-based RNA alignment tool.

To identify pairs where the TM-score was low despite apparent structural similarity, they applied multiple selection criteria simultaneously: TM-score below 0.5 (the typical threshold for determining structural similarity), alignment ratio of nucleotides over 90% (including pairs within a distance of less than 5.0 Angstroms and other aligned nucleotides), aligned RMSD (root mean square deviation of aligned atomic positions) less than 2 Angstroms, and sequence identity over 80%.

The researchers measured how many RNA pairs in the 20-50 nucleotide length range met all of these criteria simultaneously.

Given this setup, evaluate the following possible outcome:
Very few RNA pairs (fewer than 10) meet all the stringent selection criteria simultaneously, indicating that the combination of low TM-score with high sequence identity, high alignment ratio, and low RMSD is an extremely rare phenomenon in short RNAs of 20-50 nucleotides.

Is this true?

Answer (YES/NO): NO